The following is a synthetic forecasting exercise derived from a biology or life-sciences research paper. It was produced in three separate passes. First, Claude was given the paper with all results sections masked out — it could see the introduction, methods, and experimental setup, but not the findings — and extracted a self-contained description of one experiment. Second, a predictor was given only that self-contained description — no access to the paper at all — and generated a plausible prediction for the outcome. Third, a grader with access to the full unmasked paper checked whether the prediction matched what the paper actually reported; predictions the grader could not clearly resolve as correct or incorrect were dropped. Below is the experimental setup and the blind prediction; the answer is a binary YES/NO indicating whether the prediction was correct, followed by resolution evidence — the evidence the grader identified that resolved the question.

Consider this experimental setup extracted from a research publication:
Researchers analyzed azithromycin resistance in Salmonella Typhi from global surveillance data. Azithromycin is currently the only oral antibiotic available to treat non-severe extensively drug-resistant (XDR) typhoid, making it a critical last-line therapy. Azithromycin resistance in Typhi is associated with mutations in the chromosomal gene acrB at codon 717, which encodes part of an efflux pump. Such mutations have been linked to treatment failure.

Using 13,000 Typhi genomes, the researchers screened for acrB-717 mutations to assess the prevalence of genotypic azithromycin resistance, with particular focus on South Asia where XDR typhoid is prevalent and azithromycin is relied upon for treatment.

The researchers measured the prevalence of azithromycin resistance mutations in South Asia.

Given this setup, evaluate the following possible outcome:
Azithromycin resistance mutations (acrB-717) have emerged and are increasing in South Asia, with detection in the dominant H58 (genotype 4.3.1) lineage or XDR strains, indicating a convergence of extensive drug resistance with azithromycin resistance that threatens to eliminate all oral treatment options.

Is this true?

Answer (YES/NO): NO